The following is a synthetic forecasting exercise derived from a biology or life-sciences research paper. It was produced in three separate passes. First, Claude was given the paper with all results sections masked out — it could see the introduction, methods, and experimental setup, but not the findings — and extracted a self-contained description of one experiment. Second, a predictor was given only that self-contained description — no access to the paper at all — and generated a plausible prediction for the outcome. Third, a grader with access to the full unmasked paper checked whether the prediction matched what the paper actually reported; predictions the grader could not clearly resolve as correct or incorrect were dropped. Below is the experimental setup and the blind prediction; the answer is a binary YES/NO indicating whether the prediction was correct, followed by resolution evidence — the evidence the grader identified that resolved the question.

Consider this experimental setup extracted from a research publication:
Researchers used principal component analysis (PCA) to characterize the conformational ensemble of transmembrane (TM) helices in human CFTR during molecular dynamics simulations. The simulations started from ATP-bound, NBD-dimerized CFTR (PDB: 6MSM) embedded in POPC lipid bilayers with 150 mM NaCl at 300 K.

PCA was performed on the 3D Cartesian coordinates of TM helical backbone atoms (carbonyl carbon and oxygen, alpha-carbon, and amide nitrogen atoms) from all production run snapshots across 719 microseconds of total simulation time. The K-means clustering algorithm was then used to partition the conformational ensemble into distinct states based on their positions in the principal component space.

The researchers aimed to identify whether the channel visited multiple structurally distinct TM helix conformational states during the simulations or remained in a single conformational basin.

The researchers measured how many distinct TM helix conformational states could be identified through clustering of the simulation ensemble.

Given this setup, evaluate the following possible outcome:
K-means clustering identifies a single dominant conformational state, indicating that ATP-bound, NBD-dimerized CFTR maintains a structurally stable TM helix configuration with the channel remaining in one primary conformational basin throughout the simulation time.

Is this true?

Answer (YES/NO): NO